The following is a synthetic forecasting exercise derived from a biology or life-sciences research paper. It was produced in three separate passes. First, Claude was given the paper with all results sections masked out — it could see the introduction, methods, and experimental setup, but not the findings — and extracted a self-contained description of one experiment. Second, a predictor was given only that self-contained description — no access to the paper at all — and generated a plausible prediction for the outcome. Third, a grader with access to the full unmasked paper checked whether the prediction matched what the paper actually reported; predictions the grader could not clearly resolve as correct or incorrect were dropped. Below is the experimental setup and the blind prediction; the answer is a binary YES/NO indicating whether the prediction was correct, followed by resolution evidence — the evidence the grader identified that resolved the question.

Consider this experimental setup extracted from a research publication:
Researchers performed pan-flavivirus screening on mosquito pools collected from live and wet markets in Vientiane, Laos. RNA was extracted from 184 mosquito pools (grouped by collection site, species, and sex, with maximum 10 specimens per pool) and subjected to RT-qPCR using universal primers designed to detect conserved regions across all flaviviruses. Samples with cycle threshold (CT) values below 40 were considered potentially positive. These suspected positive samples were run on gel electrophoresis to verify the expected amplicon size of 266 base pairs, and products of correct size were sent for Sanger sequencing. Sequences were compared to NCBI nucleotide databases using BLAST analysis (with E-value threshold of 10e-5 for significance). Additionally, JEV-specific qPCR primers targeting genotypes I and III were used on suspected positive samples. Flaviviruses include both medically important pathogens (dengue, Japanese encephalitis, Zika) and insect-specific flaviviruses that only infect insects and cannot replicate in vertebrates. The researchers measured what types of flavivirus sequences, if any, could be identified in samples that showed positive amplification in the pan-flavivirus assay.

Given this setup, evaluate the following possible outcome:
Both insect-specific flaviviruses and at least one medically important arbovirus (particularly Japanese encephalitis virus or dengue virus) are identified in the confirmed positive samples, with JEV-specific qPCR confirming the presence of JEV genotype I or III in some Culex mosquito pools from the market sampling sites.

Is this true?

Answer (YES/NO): NO